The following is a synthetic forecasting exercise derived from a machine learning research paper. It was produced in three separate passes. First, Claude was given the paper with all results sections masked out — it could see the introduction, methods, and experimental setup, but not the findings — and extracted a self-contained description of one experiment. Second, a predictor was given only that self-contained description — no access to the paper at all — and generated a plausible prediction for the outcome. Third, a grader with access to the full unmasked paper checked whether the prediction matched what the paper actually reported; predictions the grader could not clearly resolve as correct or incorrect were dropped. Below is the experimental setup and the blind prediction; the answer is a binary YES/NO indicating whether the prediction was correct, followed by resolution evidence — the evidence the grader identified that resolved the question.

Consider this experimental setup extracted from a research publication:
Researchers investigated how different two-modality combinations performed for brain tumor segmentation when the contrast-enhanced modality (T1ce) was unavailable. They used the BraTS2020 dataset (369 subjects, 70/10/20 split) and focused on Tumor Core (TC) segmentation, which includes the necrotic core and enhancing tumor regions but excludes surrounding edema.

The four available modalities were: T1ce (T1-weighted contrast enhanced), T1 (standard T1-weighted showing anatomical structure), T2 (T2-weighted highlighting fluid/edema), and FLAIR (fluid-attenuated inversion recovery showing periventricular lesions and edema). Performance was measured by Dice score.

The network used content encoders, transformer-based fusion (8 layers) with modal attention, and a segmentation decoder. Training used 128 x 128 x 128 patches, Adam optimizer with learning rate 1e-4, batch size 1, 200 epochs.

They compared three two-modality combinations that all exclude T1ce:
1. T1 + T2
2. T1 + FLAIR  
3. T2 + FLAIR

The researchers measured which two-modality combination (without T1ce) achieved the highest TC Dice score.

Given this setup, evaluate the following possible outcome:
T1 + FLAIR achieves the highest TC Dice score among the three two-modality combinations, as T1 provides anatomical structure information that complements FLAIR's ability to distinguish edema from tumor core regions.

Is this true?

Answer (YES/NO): NO